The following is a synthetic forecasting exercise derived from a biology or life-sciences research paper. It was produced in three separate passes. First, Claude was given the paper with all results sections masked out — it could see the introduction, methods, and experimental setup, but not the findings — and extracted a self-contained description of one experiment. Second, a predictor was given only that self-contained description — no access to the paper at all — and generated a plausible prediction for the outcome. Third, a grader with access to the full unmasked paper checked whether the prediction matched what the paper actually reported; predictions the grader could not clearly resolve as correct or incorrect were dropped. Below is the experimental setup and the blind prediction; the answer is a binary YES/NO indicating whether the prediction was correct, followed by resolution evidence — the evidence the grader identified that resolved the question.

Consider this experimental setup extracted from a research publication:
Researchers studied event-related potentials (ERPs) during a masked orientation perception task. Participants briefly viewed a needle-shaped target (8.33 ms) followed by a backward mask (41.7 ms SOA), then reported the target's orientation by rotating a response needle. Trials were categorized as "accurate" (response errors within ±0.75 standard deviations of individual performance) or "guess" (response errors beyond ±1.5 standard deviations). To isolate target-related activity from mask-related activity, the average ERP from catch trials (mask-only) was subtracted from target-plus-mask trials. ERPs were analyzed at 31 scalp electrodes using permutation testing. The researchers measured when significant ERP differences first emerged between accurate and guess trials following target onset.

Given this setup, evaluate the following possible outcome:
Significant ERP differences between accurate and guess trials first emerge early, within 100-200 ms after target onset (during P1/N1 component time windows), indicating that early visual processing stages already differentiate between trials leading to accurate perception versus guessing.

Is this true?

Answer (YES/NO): NO